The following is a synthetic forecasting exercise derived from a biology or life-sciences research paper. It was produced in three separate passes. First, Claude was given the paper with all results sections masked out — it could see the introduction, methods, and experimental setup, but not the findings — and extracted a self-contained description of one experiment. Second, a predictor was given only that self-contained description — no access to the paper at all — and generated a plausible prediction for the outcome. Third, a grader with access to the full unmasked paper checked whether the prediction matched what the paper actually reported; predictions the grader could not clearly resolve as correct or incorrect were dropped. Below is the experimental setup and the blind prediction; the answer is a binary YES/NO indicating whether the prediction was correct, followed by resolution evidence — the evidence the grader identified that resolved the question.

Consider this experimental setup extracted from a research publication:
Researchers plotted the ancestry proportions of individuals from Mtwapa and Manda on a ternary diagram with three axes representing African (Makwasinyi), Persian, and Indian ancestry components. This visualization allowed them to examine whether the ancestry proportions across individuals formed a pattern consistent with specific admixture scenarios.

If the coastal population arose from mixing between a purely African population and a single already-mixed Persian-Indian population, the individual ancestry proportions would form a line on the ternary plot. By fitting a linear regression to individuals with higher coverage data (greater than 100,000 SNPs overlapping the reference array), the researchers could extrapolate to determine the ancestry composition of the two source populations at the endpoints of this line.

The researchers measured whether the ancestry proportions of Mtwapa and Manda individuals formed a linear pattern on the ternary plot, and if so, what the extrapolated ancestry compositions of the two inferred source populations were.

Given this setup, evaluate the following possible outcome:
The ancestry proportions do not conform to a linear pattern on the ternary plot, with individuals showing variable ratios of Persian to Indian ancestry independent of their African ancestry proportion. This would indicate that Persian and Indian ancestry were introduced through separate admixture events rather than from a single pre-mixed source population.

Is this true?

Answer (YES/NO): NO